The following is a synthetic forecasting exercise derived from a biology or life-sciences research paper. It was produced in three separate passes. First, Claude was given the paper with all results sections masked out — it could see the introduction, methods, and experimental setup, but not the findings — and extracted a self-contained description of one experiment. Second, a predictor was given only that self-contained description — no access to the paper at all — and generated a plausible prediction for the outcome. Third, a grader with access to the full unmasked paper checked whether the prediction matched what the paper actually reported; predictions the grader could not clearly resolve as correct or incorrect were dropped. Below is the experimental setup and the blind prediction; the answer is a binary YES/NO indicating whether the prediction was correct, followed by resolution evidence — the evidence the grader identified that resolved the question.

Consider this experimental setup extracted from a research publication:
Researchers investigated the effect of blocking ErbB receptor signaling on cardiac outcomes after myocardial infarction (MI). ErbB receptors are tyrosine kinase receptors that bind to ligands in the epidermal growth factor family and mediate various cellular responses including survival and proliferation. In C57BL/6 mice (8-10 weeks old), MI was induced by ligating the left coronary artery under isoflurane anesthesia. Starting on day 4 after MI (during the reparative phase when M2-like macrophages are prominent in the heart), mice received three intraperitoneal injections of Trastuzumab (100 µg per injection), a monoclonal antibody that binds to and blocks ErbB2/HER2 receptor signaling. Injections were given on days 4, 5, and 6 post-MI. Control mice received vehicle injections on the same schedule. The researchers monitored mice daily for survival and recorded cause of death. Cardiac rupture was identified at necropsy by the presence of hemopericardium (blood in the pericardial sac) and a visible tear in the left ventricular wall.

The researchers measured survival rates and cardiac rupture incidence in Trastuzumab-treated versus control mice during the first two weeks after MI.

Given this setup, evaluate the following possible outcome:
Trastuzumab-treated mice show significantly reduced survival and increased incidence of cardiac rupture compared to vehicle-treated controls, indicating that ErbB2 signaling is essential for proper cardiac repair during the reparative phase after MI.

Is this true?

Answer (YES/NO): NO